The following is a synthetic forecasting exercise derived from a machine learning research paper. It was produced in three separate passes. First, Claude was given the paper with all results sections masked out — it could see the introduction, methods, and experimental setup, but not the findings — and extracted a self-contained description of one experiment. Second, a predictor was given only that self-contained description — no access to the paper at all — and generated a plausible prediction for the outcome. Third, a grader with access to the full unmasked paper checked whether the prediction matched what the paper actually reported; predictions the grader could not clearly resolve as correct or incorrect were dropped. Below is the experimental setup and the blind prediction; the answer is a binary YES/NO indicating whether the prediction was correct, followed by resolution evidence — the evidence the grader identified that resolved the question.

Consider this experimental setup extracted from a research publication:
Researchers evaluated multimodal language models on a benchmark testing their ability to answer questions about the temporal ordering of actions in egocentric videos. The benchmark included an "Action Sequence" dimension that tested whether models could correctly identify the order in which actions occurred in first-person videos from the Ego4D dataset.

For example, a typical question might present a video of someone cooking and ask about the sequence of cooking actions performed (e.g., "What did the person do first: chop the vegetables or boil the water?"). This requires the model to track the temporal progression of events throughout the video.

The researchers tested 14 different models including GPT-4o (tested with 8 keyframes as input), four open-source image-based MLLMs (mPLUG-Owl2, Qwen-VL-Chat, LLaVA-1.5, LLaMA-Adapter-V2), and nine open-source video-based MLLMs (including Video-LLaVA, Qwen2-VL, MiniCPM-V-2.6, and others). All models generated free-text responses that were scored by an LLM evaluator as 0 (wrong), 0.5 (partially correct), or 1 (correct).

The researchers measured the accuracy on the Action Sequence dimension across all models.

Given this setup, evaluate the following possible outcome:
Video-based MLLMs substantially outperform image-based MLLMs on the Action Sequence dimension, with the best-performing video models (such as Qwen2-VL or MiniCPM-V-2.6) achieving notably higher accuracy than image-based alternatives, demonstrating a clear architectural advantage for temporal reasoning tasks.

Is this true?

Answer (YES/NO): NO